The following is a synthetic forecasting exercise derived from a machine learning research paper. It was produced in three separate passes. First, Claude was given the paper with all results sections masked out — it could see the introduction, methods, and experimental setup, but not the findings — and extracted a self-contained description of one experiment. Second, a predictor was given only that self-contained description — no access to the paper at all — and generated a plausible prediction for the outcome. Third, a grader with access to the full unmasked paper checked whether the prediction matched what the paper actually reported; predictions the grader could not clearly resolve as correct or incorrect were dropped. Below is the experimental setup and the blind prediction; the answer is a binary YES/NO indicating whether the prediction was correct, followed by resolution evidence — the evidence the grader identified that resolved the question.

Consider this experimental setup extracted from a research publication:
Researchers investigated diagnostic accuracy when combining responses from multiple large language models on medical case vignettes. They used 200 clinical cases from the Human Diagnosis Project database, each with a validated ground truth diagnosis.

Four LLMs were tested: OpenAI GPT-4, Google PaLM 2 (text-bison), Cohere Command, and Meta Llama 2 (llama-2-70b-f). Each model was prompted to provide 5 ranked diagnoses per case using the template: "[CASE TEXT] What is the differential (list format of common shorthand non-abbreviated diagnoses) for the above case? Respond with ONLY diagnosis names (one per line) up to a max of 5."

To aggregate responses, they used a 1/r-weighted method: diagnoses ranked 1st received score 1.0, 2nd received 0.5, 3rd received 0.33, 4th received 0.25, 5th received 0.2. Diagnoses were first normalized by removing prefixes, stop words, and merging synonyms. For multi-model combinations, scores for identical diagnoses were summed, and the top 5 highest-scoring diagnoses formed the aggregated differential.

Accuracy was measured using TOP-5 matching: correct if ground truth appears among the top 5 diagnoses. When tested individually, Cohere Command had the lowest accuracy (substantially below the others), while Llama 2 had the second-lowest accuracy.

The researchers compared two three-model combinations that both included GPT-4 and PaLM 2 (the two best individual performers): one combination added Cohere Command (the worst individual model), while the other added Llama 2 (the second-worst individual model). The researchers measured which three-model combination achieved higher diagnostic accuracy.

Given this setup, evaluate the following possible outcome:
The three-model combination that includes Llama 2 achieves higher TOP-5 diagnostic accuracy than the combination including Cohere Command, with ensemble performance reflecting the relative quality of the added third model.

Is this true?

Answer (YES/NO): NO